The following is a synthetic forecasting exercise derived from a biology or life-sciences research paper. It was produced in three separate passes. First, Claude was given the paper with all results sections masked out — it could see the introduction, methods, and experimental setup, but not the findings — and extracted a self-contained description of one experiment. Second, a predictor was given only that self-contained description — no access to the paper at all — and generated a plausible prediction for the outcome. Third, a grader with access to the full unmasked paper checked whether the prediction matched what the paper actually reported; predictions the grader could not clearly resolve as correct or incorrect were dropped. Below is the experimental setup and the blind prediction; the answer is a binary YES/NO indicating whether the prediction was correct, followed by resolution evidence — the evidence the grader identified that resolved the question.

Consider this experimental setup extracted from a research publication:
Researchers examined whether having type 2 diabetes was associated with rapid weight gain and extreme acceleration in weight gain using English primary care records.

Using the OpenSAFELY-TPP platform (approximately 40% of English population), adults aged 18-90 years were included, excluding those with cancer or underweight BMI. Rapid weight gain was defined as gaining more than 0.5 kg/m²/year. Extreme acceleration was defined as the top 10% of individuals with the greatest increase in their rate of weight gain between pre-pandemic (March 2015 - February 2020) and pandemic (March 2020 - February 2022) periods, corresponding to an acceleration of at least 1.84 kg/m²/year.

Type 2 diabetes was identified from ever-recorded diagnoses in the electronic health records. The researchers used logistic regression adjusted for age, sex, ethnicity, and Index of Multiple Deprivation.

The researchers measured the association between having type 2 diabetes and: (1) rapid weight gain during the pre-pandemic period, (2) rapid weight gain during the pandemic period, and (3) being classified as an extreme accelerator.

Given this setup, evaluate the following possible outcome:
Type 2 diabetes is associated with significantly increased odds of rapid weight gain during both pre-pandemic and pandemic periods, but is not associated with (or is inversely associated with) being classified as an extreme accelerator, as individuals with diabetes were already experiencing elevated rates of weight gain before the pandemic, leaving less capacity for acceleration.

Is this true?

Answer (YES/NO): NO